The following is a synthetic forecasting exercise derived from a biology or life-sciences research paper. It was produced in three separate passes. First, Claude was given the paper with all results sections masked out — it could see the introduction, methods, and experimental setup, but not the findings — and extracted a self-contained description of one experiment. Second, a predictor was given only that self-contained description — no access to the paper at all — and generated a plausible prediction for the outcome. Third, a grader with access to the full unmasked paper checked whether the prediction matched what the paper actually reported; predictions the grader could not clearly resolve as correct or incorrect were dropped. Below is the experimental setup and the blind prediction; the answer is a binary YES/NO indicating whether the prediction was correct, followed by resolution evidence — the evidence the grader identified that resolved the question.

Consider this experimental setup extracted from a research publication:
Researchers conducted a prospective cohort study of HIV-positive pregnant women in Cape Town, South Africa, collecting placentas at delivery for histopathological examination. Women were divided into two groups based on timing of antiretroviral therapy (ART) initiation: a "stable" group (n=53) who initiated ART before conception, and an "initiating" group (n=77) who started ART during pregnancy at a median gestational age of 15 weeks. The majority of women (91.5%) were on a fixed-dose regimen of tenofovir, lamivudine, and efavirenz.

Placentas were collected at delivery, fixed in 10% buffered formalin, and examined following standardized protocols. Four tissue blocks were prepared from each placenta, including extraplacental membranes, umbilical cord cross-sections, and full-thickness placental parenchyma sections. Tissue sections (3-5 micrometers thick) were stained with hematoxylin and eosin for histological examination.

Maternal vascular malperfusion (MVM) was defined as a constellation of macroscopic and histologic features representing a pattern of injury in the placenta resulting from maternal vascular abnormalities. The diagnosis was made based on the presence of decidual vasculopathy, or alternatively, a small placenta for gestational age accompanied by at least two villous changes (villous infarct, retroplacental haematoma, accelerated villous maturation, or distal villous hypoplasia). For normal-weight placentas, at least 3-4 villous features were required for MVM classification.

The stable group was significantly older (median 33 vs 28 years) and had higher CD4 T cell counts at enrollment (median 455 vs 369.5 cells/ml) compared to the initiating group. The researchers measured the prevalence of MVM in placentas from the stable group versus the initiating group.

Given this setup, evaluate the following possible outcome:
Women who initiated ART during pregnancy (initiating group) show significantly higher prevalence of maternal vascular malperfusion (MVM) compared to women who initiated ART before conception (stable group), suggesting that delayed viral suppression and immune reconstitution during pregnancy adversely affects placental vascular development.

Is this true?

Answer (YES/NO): NO